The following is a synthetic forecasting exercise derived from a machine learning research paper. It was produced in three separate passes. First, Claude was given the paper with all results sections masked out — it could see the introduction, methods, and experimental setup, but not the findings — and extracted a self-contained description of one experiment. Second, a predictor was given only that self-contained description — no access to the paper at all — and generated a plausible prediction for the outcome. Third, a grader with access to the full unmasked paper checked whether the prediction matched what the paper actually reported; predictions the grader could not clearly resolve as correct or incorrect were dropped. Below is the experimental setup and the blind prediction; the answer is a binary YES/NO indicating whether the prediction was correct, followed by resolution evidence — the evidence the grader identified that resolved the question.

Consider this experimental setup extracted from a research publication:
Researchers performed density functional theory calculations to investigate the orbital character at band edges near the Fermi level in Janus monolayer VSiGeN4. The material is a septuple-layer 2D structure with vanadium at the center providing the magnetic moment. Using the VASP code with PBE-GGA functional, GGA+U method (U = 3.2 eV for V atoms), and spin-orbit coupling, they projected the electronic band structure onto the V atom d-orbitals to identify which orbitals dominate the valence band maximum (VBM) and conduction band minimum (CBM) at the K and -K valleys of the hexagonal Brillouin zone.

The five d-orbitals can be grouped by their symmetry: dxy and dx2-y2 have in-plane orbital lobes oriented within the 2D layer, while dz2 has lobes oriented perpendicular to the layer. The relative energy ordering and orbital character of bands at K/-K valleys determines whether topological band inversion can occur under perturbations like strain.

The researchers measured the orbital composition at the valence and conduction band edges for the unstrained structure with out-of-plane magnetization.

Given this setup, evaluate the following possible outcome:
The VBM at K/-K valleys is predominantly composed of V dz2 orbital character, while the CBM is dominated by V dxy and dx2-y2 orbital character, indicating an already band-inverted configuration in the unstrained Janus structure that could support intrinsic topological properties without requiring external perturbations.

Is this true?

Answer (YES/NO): YES